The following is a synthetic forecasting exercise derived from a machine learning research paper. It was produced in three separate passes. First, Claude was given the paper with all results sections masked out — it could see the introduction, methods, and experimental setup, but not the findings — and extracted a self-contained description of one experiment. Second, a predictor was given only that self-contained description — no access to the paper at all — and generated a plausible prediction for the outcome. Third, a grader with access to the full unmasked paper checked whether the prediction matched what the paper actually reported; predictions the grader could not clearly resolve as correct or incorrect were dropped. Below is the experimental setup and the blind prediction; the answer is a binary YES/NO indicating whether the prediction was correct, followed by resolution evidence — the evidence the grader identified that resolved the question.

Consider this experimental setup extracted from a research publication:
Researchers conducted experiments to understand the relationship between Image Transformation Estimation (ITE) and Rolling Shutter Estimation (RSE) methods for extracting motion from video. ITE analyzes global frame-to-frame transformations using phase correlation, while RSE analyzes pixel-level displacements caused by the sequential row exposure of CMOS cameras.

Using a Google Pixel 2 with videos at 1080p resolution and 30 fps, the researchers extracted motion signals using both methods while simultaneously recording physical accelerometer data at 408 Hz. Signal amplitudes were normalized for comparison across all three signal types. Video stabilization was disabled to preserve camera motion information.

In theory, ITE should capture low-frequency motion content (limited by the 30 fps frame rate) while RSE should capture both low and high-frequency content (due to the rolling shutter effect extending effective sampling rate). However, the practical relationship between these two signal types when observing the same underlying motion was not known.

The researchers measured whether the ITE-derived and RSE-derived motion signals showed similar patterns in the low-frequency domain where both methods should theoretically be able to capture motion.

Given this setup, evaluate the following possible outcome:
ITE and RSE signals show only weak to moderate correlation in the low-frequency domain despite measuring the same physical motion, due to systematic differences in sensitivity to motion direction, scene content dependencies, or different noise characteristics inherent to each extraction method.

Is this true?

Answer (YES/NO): NO